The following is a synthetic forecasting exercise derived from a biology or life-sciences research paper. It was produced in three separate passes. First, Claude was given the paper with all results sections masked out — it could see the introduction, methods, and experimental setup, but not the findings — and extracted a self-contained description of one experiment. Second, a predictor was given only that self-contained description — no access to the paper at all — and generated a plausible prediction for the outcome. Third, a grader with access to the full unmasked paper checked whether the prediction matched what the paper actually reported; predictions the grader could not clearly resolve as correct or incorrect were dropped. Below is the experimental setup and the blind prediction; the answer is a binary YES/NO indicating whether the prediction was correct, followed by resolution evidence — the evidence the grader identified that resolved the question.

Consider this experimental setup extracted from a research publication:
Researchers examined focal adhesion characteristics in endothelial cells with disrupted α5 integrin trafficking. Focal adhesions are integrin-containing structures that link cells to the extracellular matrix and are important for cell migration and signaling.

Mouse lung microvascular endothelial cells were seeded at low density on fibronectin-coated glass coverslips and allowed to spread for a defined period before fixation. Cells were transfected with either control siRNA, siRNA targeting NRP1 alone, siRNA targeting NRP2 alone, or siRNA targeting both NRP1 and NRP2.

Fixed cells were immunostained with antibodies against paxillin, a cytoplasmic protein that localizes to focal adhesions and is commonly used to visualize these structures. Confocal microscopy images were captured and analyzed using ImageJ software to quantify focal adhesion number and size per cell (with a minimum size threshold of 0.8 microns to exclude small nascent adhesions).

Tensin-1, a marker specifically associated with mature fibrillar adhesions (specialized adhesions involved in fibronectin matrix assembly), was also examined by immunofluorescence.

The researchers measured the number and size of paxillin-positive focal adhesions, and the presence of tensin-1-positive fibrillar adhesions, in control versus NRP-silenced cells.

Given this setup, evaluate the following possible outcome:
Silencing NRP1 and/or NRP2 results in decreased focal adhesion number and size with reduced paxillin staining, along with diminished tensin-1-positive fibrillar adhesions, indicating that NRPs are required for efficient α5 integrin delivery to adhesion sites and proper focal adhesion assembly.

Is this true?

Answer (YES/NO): NO